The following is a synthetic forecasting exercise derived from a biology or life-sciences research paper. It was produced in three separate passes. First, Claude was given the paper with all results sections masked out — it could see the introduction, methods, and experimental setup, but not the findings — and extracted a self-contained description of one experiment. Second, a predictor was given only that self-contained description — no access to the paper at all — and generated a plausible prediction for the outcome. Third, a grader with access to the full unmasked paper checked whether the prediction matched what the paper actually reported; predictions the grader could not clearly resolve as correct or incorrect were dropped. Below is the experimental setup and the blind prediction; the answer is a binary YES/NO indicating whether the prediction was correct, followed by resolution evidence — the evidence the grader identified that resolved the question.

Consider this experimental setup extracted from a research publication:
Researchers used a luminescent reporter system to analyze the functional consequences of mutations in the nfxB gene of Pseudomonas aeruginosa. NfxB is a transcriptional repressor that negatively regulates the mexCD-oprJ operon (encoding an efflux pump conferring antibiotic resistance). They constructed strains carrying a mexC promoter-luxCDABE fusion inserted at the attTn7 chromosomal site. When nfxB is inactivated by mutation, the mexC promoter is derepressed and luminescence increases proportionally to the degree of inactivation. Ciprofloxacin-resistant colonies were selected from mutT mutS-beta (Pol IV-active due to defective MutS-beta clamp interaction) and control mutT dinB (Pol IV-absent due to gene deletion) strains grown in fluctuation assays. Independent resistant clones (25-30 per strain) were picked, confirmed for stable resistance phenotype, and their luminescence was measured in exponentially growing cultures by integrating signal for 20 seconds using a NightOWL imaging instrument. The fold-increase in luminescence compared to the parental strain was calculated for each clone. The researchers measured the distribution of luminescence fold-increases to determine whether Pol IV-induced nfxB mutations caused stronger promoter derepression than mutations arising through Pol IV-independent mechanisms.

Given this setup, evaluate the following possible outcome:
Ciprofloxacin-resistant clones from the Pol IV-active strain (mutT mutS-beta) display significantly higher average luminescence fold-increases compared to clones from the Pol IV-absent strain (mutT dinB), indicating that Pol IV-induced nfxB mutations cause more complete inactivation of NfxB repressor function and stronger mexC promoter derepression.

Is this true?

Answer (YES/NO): YES